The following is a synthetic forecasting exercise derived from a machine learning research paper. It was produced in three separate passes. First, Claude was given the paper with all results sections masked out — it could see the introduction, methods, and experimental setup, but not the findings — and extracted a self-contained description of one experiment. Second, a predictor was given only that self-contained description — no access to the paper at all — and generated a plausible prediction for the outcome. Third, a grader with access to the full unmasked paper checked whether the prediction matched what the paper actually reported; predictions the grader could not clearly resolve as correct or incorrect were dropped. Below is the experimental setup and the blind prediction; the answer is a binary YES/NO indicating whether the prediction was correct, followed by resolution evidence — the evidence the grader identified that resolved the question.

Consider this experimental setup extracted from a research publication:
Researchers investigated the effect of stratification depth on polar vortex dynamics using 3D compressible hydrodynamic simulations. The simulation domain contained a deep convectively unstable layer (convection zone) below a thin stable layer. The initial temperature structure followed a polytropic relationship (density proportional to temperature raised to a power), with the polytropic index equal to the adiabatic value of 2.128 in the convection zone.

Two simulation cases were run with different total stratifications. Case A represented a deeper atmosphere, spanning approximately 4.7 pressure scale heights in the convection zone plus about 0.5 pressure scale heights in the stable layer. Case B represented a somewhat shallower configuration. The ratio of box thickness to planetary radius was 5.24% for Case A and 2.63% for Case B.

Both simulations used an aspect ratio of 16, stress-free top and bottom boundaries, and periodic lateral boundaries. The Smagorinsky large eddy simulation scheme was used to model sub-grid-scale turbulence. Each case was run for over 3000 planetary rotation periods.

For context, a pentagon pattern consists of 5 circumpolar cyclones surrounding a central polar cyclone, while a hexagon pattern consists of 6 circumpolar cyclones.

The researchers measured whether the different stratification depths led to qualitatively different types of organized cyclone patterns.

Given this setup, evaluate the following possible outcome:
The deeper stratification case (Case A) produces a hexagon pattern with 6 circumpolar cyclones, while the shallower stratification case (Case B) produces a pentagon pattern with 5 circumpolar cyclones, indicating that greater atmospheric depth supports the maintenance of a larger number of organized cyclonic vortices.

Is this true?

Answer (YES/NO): NO